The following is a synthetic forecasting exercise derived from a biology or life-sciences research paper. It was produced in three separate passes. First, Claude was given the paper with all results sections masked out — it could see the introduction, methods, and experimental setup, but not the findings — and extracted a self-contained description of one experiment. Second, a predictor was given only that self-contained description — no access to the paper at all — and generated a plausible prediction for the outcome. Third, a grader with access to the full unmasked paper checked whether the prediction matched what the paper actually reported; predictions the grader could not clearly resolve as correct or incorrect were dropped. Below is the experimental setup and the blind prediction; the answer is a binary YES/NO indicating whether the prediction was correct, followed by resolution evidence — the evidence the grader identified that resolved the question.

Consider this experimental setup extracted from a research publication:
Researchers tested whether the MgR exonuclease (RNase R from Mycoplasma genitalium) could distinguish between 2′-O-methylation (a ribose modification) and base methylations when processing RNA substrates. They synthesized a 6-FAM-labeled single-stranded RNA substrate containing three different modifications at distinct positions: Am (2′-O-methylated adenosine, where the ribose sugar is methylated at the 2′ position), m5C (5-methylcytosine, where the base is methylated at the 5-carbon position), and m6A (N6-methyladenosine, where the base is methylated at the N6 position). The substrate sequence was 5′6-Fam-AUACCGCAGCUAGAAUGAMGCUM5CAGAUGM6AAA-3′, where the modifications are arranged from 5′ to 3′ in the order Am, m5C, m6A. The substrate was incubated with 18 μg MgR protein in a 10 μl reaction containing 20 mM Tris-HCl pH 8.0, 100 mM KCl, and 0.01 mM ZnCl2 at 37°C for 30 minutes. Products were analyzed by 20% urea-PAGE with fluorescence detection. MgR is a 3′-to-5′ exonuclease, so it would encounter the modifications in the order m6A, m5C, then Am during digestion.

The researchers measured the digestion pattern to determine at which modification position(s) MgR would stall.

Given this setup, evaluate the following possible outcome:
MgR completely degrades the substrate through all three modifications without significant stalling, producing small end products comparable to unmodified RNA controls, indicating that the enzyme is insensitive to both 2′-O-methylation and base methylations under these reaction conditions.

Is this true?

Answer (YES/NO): NO